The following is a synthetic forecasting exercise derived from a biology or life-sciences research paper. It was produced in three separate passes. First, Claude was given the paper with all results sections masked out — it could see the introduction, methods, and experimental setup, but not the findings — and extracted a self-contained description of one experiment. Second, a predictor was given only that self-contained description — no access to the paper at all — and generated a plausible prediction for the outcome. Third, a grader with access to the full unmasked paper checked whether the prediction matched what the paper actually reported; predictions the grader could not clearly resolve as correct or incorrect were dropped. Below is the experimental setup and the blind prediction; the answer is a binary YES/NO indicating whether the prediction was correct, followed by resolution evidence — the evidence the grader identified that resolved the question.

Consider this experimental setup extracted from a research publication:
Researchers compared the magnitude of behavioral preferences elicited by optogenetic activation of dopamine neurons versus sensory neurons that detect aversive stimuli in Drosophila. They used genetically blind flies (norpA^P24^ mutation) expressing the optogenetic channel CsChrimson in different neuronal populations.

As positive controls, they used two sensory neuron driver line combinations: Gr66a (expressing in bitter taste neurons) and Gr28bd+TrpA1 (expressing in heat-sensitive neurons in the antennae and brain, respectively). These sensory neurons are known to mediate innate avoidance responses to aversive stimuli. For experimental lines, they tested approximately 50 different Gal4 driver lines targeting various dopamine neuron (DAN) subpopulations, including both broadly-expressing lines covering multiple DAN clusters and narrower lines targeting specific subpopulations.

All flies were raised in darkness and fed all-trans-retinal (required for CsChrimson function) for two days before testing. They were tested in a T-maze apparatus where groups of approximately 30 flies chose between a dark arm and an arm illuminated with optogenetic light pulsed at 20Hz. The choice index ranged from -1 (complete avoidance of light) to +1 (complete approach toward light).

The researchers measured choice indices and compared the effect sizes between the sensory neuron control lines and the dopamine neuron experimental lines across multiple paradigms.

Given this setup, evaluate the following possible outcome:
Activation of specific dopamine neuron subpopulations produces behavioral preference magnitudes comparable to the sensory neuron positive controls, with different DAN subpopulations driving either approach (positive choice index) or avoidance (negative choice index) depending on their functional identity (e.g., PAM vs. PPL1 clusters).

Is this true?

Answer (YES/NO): NO